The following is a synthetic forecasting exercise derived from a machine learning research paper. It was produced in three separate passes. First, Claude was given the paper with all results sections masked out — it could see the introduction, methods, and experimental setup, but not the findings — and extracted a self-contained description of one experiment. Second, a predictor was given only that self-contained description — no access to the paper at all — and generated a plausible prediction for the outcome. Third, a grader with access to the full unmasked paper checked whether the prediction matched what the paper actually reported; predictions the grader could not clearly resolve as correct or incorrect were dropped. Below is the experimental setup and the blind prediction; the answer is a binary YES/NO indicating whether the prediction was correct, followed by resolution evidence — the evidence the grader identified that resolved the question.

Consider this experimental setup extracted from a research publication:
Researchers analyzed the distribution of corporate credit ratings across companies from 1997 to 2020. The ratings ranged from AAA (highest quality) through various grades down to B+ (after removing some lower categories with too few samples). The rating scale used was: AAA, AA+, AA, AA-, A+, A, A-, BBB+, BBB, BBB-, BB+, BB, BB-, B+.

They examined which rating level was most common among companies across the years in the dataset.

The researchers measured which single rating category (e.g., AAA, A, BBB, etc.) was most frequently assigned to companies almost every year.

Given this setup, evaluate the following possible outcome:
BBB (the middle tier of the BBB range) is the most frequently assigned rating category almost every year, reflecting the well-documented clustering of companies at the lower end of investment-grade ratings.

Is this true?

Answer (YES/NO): YES